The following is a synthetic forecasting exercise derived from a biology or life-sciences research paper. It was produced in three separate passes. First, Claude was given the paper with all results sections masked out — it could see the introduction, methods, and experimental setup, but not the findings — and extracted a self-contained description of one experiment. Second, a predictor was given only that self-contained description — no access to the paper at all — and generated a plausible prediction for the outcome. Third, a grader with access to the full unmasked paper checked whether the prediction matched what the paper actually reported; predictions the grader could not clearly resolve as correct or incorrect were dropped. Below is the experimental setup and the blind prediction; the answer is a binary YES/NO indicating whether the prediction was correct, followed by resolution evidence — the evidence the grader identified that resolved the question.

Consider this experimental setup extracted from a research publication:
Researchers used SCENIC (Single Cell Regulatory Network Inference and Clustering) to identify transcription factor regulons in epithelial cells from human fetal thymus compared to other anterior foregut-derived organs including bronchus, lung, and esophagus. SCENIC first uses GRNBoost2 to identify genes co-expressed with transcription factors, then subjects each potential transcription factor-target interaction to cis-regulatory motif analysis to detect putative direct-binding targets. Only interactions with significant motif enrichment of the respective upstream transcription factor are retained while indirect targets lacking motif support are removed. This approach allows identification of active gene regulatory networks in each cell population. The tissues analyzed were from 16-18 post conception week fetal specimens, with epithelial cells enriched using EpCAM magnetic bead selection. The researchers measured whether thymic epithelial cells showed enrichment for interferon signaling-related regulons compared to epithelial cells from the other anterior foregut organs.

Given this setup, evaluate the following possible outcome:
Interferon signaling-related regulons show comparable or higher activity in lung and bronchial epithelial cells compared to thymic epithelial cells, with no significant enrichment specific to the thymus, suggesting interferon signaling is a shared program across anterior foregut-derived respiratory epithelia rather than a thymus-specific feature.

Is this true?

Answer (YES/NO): NO